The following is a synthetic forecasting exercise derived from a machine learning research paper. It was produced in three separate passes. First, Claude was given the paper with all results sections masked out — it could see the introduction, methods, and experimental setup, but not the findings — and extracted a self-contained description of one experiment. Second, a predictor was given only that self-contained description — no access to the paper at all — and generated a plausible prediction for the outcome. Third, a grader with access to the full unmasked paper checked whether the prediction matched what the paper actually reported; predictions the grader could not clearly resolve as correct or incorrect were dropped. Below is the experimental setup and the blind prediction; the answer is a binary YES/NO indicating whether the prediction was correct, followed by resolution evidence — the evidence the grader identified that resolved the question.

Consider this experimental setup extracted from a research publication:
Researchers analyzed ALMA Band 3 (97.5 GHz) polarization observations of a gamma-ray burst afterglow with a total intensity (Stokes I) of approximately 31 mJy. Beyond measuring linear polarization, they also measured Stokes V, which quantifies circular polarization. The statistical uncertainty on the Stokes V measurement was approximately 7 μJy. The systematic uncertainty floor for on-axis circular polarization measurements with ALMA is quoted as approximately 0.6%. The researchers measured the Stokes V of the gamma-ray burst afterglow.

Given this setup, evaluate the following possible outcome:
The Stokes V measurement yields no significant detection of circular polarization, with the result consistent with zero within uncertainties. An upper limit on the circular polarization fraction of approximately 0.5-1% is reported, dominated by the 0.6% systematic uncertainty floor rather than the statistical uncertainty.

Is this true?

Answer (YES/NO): NO